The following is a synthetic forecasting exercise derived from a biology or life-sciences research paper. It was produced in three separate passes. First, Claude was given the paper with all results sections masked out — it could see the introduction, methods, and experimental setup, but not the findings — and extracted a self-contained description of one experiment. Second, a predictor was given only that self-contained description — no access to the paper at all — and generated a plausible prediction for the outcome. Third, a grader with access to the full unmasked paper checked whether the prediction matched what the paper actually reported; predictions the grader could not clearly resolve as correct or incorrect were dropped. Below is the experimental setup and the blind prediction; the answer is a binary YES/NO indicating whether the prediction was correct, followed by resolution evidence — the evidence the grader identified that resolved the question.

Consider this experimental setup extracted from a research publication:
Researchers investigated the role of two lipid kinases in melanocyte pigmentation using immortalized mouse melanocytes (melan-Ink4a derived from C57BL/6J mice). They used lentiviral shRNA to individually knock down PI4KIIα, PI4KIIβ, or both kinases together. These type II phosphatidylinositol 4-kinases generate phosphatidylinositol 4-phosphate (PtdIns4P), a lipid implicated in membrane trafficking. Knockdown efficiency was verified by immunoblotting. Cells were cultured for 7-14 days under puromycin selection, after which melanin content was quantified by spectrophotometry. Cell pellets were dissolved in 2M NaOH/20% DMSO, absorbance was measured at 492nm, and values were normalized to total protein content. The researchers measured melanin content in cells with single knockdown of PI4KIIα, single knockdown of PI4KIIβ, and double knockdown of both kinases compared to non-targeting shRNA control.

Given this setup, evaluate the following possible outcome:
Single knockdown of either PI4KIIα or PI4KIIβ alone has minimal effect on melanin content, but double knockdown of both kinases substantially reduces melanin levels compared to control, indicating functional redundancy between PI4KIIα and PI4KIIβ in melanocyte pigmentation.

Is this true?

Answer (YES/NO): NO